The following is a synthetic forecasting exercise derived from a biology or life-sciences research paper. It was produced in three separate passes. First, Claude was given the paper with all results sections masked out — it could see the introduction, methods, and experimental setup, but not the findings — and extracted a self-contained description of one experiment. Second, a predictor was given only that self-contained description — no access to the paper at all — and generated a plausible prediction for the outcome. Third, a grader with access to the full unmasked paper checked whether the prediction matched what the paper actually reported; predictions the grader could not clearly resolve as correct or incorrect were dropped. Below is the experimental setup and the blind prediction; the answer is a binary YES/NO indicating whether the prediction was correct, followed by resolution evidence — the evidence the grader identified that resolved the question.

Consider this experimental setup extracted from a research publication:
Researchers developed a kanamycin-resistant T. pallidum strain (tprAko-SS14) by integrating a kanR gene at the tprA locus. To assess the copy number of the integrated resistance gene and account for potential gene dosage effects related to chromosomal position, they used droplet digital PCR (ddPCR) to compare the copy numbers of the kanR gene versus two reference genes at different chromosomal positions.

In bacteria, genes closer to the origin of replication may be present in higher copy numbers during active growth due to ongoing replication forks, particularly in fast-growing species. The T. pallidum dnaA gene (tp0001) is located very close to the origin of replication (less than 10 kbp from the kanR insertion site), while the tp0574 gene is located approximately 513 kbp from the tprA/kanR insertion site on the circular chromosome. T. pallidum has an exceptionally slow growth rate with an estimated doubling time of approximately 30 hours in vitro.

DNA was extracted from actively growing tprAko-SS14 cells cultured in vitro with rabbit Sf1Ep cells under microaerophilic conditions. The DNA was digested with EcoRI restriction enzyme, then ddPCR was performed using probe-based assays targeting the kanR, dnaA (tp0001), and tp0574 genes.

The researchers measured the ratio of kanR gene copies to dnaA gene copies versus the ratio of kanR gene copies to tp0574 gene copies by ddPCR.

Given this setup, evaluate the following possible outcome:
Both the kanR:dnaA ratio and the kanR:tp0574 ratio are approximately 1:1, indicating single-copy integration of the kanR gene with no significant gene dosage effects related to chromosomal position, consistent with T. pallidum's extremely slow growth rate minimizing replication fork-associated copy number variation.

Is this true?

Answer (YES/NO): NO